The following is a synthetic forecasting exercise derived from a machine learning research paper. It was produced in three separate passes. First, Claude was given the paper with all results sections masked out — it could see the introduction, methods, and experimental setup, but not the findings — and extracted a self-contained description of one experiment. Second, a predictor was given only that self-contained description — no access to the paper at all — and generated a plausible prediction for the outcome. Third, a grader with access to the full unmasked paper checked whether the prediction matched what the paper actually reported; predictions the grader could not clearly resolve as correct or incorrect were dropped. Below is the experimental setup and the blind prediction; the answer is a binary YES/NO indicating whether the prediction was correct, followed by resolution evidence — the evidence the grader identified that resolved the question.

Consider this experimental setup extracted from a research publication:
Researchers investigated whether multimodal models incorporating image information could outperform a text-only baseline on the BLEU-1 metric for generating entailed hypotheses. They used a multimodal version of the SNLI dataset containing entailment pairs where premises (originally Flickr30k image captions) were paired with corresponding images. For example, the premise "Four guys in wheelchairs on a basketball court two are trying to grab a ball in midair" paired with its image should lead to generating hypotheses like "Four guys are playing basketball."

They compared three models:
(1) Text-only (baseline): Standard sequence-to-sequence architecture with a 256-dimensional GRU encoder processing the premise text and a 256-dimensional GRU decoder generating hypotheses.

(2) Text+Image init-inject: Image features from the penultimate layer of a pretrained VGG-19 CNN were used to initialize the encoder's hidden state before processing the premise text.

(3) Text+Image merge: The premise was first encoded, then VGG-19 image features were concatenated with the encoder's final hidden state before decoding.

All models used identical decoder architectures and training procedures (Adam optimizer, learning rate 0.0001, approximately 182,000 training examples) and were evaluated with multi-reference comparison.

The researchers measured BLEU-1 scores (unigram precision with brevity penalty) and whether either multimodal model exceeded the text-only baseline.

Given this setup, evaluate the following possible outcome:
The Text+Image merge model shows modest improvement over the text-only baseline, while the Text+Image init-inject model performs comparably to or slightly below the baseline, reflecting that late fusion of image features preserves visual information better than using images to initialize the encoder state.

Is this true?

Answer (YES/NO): NO